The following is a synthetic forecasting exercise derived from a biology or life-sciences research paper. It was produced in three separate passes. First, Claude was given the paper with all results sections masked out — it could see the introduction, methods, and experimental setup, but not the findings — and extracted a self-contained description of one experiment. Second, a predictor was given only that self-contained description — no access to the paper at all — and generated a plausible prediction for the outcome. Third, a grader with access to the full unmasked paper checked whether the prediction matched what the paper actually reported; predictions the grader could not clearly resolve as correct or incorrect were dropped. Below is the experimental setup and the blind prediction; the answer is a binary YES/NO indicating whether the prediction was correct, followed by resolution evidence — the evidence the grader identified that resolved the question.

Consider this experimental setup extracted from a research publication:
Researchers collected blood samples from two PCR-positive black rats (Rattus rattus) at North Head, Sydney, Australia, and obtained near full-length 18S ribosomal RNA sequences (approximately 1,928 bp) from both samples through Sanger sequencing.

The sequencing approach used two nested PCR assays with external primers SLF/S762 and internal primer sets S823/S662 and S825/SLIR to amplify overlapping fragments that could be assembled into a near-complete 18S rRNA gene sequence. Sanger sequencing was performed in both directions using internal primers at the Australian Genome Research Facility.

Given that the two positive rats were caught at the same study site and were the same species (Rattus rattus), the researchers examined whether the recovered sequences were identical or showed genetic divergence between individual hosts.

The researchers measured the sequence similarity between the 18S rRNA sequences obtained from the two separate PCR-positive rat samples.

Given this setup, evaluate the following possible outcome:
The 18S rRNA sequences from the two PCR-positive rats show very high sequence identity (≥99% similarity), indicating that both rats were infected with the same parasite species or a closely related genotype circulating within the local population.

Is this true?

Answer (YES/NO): YES